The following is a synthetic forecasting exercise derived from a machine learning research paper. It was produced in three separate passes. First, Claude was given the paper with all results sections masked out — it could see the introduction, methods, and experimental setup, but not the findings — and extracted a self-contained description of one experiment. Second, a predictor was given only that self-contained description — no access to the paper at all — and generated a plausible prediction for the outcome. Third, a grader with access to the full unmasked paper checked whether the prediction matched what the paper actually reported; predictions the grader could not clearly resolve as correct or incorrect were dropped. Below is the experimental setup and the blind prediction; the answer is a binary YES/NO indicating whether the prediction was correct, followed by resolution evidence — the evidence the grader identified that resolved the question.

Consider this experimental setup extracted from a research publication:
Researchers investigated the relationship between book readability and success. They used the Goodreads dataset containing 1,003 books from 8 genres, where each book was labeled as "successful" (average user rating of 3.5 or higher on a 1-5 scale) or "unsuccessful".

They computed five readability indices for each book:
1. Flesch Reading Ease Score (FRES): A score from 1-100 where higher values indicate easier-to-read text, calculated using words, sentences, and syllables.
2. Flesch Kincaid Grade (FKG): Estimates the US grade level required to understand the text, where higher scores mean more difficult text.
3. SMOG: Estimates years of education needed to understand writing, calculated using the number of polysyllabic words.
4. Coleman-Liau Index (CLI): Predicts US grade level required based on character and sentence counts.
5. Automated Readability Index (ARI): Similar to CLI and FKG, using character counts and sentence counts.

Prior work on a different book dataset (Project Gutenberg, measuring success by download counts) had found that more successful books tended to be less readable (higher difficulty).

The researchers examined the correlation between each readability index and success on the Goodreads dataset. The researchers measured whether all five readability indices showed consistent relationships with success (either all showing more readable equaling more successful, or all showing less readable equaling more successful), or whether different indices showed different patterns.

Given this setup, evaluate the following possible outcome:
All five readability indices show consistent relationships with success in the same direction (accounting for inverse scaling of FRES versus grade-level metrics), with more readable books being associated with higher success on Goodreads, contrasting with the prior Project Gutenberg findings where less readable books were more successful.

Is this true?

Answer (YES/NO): NO